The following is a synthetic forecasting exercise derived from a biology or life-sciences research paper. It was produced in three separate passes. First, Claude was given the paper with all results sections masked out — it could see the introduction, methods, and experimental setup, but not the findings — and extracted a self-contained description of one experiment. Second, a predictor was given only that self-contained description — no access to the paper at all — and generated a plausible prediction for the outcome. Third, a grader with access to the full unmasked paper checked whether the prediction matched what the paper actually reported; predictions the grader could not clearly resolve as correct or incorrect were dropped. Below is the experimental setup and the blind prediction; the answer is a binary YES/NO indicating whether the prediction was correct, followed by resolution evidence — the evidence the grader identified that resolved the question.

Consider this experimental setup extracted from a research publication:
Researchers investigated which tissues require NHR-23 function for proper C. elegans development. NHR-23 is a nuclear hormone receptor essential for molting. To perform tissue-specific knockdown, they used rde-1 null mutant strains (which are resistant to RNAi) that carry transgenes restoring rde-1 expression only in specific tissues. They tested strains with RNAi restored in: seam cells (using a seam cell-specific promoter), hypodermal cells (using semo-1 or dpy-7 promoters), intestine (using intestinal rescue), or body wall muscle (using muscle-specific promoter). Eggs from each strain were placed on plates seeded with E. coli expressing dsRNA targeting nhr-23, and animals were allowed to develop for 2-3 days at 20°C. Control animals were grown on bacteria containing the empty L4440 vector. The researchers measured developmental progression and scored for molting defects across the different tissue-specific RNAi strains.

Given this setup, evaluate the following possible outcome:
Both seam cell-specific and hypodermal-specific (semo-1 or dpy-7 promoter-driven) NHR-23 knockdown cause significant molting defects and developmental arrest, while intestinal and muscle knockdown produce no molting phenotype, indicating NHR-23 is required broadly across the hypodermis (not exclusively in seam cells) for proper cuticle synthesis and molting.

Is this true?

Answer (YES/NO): NO